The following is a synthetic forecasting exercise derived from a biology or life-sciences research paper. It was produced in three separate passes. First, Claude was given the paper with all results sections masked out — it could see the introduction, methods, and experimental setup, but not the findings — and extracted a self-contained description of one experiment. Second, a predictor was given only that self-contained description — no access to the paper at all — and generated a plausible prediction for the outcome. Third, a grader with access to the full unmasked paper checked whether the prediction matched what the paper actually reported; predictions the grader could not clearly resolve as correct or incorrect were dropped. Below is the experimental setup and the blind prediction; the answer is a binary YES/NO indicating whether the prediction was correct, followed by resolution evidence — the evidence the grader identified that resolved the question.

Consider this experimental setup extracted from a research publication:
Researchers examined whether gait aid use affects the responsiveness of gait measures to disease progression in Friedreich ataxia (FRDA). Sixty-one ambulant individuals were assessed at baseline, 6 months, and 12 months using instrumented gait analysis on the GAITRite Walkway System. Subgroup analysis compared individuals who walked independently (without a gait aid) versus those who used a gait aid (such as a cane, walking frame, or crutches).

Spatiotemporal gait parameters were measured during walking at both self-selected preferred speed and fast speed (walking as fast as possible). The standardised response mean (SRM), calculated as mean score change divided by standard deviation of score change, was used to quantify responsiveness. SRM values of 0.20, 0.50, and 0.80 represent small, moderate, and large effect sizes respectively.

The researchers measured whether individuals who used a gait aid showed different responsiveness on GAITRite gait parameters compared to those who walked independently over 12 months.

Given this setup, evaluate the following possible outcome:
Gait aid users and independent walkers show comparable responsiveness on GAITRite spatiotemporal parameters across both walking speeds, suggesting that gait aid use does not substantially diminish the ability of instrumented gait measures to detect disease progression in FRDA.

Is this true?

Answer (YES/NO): NO